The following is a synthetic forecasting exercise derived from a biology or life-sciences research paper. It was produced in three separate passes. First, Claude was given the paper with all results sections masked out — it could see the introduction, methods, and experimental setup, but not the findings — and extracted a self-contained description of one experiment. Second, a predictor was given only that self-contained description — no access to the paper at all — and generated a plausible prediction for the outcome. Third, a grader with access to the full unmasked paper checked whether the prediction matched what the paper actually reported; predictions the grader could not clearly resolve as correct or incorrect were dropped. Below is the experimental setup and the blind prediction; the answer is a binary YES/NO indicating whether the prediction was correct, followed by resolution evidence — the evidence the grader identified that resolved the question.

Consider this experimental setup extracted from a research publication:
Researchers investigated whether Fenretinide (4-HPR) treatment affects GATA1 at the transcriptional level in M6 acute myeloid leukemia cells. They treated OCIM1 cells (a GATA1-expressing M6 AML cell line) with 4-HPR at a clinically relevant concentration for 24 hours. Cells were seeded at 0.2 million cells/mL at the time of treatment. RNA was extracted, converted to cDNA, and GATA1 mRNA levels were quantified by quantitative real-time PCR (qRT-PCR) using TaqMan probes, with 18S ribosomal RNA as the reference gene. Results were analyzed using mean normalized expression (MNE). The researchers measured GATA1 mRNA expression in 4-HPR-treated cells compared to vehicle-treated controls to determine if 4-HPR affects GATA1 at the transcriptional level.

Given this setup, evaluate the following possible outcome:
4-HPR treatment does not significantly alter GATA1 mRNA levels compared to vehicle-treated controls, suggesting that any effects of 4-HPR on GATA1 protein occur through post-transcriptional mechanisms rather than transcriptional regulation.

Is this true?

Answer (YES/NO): NO